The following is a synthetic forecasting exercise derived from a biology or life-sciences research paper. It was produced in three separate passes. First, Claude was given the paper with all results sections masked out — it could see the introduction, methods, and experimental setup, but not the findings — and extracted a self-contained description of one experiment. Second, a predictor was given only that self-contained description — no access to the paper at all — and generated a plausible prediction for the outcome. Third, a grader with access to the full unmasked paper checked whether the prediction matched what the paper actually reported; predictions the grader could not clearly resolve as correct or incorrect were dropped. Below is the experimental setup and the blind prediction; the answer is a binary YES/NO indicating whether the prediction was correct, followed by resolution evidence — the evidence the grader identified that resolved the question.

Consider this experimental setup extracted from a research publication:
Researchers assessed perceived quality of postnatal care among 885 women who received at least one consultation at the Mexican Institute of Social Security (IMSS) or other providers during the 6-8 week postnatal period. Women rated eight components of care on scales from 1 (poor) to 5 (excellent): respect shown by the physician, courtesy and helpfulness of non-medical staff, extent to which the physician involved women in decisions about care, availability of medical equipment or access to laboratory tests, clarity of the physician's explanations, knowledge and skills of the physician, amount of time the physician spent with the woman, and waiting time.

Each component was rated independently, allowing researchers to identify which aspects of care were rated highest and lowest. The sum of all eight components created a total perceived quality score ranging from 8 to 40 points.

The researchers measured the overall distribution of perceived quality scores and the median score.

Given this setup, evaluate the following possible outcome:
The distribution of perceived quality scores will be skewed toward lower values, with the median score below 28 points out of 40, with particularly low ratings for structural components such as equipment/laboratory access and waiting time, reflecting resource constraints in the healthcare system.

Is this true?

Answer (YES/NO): NO